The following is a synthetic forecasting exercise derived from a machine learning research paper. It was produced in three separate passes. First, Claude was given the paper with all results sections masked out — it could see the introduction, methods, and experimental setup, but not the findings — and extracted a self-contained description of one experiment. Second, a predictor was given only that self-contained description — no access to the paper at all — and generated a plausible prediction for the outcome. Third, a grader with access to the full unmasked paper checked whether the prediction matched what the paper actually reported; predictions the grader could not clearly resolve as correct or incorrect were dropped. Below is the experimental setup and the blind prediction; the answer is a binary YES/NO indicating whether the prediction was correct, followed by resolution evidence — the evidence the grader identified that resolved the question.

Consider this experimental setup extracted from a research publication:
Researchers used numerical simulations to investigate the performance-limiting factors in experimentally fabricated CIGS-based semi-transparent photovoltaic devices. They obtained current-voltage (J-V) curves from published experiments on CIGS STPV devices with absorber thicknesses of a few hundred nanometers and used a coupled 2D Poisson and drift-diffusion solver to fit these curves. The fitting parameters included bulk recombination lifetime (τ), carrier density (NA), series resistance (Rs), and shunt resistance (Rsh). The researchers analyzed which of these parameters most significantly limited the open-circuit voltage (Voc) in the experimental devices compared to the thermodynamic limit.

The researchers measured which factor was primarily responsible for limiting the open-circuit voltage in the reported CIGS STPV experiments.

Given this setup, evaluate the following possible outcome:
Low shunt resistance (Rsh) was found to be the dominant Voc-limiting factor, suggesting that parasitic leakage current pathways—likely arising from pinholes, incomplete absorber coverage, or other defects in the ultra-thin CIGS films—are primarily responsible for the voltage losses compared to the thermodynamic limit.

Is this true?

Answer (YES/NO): NO